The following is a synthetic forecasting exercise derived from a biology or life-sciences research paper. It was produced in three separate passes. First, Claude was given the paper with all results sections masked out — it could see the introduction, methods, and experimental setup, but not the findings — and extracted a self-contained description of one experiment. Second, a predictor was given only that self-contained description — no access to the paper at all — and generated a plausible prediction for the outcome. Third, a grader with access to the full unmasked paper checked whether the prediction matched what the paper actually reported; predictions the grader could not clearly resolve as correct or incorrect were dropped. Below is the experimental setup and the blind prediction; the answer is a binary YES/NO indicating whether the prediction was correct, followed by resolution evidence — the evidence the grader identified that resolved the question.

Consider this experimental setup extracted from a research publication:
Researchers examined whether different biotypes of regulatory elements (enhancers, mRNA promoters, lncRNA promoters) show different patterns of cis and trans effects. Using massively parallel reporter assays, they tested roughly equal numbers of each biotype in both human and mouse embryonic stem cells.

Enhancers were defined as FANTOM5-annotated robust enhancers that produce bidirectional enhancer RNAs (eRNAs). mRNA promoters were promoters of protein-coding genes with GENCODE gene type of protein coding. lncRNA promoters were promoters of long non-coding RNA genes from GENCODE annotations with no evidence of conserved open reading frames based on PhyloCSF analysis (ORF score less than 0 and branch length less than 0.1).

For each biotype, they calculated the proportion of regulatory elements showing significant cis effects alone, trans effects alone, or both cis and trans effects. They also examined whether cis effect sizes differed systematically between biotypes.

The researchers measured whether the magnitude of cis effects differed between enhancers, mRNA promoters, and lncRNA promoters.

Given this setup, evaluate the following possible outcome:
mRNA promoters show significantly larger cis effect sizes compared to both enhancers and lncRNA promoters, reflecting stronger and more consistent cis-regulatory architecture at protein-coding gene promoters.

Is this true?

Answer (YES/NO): NO